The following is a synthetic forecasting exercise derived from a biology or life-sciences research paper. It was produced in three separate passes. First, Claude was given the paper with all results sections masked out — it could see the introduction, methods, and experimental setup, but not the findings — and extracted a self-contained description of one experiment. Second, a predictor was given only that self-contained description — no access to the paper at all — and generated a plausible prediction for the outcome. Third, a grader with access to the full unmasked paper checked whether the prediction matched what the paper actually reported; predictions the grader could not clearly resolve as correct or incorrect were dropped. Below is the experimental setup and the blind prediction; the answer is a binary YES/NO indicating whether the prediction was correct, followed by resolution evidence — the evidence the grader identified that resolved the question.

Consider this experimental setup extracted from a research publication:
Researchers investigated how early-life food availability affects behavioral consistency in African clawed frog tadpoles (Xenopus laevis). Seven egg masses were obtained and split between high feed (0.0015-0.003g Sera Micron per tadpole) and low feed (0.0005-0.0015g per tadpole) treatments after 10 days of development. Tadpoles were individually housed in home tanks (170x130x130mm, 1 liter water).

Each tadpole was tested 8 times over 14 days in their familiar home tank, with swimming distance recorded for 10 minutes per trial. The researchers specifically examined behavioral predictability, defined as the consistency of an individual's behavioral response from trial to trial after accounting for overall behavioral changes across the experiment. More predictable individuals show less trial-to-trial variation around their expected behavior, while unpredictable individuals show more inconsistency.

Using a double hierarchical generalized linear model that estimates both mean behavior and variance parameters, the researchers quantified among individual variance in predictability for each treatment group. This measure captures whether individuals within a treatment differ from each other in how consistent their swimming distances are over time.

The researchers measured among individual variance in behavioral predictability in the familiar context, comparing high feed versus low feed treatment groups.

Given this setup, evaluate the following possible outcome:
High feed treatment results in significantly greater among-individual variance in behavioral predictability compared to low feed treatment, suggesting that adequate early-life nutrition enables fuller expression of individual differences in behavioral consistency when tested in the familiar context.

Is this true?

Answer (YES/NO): YES